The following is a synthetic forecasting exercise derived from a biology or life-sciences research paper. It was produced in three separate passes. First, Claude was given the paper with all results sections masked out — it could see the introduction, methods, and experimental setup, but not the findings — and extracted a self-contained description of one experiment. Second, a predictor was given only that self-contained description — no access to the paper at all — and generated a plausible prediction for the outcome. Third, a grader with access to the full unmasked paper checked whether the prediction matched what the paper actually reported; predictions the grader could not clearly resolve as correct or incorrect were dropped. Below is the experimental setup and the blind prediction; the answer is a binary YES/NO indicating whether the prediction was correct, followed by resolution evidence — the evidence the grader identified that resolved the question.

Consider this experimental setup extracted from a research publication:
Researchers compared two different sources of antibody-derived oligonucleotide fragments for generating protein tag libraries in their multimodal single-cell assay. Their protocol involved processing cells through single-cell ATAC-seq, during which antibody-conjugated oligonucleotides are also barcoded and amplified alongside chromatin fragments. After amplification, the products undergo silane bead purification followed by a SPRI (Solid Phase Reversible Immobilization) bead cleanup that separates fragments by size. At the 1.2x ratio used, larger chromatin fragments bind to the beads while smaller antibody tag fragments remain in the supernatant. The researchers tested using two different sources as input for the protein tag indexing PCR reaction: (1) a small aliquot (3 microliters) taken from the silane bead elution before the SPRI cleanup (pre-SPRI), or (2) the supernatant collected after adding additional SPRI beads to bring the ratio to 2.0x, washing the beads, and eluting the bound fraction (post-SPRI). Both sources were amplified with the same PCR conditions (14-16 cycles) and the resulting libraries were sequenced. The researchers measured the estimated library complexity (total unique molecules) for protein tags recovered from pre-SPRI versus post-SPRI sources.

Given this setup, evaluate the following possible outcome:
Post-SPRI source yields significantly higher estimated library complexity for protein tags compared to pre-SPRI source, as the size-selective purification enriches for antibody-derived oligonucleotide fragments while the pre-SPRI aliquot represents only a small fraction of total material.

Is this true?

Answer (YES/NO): NO